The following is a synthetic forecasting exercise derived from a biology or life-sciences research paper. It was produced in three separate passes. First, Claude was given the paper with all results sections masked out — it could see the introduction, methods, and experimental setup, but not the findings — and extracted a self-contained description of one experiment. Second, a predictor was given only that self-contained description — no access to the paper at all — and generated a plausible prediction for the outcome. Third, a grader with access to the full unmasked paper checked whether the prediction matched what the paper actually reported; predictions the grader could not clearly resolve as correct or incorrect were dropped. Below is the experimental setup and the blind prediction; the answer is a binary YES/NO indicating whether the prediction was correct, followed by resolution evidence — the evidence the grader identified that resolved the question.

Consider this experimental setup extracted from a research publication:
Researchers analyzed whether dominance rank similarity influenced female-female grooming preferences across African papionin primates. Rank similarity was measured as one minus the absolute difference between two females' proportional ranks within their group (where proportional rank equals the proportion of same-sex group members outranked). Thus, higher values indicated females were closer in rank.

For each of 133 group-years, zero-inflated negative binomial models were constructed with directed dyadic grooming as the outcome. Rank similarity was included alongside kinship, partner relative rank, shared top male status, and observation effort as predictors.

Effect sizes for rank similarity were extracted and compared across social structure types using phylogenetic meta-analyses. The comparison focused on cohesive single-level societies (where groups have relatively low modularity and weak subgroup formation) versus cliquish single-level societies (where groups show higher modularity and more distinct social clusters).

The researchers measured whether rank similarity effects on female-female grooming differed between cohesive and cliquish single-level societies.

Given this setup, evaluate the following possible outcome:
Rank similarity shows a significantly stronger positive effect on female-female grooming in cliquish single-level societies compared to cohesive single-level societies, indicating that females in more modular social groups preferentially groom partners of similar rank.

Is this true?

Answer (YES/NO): YES